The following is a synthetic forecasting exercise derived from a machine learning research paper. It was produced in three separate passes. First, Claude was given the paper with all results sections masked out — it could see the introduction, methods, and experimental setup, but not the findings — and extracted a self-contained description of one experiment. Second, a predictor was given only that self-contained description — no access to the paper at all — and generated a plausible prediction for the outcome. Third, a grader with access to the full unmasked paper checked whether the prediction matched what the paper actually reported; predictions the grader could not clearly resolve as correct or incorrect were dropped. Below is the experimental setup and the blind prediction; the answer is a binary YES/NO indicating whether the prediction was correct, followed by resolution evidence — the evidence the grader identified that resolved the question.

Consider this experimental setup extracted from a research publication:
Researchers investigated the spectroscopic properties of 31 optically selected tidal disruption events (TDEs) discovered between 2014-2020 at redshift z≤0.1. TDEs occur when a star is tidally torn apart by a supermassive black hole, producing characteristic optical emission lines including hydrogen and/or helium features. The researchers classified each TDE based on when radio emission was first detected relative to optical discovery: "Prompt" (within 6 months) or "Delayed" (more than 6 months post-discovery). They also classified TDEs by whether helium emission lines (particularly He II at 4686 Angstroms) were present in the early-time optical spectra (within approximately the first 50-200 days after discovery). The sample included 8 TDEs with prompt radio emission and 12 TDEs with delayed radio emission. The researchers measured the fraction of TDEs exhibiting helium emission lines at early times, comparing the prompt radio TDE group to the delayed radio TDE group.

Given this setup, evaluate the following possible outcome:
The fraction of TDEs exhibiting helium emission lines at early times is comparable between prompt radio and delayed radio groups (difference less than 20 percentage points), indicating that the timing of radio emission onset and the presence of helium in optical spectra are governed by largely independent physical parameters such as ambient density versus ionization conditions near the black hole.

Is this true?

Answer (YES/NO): NO